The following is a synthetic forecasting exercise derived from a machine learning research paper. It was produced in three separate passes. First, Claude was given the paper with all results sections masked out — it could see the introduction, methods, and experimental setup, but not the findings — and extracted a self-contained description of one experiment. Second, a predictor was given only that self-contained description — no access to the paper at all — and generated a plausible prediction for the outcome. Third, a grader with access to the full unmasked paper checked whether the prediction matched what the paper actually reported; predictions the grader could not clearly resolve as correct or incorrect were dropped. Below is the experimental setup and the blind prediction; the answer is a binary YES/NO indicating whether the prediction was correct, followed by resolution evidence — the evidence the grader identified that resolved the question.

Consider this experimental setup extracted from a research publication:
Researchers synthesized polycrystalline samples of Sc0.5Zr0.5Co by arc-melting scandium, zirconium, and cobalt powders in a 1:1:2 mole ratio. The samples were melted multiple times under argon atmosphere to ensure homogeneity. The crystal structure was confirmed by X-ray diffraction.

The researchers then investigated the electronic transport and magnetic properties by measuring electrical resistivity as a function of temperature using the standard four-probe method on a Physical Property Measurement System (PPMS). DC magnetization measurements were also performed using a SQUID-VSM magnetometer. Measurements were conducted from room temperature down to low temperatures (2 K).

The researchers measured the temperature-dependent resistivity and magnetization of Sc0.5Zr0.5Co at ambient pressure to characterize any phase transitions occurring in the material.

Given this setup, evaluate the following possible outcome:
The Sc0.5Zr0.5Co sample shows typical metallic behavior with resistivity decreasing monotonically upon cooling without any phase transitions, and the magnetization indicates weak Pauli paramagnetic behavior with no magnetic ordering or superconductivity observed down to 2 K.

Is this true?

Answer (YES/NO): NO